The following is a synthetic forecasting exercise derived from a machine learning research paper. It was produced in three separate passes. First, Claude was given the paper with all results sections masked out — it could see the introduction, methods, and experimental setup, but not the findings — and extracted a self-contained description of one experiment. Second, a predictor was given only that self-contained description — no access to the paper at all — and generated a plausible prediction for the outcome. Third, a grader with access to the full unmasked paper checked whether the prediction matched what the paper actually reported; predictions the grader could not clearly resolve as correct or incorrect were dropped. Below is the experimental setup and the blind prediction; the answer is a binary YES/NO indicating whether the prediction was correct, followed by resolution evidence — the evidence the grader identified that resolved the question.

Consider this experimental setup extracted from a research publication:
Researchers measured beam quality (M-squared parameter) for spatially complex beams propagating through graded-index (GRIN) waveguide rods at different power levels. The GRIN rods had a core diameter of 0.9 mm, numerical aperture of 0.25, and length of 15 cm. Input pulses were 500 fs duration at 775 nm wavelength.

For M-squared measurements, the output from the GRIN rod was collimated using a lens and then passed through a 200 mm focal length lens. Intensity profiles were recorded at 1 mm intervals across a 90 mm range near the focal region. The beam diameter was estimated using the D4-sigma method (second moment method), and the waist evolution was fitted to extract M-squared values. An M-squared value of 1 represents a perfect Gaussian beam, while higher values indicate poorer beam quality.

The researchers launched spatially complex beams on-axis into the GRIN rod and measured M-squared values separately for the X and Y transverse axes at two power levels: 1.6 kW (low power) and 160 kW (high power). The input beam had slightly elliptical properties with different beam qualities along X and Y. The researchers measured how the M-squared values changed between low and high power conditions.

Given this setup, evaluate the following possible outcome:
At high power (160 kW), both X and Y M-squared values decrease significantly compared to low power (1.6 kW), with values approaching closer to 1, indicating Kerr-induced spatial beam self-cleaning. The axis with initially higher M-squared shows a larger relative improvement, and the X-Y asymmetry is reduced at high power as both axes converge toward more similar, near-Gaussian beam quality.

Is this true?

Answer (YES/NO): NO